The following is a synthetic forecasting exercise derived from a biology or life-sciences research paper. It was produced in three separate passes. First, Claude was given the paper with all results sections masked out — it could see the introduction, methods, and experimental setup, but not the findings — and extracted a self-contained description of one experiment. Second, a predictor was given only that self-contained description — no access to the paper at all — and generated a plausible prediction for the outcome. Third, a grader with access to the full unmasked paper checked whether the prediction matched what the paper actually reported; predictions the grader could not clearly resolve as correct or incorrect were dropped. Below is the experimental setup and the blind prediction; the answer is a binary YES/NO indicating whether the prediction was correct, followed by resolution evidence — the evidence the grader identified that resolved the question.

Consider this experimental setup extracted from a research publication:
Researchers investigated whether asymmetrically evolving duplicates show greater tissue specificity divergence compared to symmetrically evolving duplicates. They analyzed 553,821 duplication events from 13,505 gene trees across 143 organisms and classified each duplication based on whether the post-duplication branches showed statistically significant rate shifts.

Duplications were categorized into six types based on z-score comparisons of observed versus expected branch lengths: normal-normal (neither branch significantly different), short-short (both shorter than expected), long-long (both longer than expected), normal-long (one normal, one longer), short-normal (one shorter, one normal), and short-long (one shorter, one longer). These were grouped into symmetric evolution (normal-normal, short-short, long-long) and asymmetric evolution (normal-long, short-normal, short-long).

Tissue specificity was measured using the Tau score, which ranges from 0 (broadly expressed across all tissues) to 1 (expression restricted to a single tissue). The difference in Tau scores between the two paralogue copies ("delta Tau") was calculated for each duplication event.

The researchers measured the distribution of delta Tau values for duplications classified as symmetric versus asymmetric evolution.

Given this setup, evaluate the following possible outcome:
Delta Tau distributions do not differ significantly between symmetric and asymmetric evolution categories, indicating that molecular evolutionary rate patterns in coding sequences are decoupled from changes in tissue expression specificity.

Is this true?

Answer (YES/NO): NO